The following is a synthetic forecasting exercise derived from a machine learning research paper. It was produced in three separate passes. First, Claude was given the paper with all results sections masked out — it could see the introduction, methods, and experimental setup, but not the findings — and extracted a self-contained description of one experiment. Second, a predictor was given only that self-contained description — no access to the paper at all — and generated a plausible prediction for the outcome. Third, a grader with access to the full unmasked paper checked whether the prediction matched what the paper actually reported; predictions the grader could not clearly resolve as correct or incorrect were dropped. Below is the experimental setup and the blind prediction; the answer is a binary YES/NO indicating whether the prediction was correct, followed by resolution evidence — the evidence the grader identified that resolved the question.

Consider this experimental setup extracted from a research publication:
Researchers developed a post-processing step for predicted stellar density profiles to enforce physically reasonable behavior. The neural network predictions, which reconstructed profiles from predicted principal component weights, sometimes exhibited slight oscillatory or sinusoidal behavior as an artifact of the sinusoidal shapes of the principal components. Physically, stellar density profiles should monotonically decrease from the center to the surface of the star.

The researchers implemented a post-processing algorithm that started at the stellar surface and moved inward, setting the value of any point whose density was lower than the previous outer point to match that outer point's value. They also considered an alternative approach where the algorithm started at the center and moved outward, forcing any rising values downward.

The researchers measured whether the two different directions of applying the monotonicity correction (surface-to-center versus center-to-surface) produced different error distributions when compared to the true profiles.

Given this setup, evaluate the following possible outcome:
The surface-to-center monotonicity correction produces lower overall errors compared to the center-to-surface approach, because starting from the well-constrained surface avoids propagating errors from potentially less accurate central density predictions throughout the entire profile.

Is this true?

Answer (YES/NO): NO